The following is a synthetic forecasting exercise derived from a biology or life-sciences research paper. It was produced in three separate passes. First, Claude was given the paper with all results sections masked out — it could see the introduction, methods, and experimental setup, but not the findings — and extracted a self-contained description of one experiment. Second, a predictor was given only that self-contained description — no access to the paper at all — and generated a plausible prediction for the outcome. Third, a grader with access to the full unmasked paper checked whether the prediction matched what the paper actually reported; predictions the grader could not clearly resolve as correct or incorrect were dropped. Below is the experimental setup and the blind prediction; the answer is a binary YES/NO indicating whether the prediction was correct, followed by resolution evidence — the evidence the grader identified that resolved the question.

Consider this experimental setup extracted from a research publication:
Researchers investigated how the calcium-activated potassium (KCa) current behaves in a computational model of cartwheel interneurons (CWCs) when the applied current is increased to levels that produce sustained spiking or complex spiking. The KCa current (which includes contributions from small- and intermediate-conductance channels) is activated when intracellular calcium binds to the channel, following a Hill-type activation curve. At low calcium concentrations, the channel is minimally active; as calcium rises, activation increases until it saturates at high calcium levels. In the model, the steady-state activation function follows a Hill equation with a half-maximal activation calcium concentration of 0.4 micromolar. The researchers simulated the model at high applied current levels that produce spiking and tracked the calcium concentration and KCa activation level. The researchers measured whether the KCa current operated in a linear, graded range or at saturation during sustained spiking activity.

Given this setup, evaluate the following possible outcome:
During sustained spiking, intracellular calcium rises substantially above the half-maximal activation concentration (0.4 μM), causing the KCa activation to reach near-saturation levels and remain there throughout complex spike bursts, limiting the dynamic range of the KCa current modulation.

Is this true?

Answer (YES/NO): YES